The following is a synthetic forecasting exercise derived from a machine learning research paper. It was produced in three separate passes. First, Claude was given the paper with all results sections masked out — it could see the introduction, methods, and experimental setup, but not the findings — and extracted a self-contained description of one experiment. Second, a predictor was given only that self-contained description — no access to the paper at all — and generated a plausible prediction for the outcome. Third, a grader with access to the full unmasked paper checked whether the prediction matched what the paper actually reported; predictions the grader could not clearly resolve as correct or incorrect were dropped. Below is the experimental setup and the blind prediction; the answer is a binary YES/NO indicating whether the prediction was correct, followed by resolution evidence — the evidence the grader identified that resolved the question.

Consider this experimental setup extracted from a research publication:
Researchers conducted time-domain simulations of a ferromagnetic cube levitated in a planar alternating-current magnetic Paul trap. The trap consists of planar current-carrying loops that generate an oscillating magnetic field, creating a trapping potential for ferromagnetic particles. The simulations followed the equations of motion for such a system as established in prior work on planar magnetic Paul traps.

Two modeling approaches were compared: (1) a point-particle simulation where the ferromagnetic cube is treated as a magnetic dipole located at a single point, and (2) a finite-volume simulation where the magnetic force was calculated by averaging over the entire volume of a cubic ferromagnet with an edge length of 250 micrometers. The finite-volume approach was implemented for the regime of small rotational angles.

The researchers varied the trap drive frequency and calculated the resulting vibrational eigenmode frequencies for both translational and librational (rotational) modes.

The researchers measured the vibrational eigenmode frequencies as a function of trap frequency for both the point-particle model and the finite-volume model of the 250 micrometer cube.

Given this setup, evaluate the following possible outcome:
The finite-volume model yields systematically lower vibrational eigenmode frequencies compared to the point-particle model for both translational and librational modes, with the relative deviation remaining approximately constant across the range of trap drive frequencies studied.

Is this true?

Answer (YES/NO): NO